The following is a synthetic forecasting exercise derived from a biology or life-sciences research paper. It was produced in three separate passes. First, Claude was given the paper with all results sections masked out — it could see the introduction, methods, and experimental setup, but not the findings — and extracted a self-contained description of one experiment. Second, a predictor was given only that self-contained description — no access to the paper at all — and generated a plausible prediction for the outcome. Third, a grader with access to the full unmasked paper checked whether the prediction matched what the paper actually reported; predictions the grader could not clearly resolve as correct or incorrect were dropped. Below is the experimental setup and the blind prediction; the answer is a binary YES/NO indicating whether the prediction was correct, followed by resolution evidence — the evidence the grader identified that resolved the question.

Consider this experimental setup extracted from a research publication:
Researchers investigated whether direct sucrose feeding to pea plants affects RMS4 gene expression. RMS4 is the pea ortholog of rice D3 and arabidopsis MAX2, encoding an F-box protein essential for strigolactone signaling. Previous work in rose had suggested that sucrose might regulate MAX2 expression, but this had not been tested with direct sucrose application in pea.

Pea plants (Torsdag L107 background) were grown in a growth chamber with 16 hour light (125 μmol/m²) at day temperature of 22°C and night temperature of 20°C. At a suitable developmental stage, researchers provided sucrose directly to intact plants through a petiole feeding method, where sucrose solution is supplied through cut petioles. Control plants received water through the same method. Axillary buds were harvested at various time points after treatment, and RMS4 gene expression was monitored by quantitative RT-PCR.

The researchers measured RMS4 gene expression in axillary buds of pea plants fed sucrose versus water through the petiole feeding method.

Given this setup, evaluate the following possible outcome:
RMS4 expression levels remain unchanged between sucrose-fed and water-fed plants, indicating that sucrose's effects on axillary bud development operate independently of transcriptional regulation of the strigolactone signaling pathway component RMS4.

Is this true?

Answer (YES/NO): NO